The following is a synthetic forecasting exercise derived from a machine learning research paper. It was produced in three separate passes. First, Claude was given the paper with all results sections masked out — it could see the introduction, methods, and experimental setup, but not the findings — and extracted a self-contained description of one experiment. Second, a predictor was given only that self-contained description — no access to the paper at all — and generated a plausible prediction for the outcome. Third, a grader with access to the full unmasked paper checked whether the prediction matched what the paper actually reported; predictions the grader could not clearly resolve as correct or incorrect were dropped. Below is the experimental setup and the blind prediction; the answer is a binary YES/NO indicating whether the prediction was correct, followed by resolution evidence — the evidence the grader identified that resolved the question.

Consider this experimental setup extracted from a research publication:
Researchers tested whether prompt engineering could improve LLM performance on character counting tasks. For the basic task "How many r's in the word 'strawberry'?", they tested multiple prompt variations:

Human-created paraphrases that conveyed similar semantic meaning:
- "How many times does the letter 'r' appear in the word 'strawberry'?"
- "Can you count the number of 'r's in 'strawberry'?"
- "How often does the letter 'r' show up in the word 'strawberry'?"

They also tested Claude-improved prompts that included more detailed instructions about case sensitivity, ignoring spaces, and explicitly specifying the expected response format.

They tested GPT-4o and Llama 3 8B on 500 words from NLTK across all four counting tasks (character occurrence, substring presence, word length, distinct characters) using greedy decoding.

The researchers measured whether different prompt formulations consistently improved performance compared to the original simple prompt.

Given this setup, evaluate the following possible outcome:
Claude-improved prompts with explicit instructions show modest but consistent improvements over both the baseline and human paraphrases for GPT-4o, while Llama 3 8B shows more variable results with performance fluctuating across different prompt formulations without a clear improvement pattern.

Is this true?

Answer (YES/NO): NO